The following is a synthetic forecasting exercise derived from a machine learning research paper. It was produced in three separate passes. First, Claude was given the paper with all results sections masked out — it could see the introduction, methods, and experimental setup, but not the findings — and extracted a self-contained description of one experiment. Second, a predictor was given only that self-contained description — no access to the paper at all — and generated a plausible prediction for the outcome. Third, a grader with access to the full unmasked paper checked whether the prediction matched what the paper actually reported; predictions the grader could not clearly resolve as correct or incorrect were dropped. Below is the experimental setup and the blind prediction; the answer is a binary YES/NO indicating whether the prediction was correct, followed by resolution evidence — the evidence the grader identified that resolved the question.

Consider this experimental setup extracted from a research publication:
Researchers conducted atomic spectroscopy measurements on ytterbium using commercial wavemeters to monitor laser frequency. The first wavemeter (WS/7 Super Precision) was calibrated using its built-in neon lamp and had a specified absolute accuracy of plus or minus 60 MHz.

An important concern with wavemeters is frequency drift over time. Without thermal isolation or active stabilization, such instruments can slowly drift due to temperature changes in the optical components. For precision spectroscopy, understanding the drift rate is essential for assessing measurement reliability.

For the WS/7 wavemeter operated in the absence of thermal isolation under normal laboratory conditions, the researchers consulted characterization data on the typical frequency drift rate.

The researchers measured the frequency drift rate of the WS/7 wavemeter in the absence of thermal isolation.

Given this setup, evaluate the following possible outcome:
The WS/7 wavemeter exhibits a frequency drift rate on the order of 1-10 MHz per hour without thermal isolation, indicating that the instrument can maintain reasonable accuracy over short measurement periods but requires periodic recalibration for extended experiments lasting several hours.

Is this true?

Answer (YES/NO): NO